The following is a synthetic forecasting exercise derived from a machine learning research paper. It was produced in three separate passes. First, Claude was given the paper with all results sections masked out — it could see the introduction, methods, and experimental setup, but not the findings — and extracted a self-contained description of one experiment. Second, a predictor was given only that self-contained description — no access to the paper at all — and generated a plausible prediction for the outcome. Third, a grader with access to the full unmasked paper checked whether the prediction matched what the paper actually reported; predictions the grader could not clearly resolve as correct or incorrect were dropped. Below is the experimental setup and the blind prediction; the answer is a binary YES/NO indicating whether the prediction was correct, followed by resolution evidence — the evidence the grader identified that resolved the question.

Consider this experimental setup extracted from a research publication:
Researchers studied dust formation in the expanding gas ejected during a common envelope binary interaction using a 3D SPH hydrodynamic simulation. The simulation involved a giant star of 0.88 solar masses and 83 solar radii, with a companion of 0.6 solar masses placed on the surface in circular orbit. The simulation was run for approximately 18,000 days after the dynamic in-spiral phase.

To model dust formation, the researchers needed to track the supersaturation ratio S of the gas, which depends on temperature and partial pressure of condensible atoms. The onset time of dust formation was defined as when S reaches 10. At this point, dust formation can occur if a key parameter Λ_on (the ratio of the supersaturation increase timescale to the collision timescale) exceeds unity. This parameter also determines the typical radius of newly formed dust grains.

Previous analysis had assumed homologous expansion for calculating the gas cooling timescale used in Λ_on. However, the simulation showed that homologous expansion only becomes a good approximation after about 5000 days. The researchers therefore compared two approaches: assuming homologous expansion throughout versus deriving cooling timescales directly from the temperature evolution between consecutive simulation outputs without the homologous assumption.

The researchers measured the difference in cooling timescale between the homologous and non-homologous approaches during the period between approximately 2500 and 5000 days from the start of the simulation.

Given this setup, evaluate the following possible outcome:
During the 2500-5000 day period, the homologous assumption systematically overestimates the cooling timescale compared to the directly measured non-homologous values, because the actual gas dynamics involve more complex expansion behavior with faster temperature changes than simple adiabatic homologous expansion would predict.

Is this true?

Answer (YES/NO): YES